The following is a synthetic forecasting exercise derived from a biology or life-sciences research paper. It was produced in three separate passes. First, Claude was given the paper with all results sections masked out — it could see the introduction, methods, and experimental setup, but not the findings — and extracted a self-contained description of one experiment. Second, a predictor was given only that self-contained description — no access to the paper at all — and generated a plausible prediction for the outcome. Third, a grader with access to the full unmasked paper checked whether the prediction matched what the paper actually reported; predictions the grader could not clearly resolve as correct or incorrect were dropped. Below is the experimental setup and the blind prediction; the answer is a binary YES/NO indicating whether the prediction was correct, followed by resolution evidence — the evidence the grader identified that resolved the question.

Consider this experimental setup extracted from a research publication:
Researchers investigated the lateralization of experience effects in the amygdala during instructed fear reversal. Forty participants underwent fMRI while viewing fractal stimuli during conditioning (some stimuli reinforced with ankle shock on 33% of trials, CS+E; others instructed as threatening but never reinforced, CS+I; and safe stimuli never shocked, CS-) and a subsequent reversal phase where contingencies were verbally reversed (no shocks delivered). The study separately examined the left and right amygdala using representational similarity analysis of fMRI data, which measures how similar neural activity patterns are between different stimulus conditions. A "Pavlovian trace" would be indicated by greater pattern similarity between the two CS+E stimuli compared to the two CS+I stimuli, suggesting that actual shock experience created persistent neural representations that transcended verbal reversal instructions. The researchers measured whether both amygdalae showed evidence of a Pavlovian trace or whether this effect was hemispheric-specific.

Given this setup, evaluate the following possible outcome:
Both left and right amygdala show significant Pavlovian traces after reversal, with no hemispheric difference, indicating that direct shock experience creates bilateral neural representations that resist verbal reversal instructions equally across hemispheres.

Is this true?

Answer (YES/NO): NO